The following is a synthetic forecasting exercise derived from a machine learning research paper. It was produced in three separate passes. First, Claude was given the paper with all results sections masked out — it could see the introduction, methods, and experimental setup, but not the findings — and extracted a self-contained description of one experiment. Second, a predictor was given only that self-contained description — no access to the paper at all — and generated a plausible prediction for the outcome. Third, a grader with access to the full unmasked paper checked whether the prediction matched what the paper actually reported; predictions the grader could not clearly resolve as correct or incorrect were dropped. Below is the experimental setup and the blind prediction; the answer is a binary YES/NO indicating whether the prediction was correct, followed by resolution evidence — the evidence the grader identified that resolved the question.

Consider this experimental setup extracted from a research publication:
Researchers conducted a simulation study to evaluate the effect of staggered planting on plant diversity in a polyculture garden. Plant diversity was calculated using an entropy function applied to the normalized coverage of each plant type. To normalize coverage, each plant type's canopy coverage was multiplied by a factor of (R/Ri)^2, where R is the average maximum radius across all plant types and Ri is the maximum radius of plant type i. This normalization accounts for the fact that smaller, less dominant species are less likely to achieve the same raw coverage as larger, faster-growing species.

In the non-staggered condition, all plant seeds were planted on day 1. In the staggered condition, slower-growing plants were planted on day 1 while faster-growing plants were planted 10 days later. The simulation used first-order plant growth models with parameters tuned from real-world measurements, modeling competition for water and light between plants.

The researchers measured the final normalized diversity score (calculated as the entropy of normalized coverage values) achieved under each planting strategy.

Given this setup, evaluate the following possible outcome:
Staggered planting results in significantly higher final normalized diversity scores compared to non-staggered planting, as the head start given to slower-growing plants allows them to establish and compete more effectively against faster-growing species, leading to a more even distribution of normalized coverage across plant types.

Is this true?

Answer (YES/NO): NO